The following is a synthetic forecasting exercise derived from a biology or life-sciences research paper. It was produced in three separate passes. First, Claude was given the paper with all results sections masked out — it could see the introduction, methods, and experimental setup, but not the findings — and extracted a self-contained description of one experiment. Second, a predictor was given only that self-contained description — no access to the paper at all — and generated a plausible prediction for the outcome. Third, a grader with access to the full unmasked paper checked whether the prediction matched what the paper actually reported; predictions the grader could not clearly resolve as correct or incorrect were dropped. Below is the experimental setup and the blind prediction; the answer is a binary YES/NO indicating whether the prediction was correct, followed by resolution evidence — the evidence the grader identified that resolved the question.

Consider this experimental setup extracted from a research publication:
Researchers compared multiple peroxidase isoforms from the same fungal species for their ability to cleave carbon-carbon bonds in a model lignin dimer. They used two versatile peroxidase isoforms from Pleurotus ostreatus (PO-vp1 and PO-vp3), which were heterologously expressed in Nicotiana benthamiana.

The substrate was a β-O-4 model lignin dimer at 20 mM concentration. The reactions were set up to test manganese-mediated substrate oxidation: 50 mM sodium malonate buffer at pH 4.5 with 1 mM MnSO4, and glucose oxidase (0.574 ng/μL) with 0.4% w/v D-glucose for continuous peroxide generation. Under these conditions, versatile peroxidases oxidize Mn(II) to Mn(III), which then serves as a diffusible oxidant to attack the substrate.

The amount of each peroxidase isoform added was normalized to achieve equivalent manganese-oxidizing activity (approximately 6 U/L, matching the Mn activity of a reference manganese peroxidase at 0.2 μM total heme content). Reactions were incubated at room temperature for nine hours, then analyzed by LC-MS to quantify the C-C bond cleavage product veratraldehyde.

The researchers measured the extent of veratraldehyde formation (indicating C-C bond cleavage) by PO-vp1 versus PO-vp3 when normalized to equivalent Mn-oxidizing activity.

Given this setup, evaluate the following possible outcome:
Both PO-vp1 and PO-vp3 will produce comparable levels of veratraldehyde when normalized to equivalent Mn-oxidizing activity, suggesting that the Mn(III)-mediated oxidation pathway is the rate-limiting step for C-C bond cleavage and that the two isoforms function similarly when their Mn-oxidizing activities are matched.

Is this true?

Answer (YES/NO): NO